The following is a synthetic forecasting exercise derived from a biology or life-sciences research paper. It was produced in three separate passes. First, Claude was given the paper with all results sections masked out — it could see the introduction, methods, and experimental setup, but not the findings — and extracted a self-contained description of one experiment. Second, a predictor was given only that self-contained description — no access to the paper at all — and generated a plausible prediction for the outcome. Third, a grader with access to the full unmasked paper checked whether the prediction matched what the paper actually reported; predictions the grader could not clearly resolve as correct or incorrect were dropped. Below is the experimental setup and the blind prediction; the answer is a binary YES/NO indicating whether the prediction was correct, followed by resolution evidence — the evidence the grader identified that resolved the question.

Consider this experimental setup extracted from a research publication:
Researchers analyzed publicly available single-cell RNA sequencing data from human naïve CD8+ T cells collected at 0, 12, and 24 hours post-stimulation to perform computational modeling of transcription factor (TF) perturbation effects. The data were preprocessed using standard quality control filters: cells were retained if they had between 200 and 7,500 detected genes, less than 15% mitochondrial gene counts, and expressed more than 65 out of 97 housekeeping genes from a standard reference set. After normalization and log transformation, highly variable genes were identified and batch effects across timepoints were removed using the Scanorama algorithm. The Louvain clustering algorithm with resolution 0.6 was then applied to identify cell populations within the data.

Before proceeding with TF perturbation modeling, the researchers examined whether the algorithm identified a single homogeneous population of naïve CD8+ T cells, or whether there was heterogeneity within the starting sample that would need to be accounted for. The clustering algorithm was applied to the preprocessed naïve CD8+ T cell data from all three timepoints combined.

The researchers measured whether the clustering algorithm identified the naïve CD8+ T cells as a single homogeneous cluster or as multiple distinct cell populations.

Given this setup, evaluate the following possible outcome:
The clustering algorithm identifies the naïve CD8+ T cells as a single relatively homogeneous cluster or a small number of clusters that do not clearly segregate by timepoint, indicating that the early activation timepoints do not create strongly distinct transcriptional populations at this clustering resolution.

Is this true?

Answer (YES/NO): YES